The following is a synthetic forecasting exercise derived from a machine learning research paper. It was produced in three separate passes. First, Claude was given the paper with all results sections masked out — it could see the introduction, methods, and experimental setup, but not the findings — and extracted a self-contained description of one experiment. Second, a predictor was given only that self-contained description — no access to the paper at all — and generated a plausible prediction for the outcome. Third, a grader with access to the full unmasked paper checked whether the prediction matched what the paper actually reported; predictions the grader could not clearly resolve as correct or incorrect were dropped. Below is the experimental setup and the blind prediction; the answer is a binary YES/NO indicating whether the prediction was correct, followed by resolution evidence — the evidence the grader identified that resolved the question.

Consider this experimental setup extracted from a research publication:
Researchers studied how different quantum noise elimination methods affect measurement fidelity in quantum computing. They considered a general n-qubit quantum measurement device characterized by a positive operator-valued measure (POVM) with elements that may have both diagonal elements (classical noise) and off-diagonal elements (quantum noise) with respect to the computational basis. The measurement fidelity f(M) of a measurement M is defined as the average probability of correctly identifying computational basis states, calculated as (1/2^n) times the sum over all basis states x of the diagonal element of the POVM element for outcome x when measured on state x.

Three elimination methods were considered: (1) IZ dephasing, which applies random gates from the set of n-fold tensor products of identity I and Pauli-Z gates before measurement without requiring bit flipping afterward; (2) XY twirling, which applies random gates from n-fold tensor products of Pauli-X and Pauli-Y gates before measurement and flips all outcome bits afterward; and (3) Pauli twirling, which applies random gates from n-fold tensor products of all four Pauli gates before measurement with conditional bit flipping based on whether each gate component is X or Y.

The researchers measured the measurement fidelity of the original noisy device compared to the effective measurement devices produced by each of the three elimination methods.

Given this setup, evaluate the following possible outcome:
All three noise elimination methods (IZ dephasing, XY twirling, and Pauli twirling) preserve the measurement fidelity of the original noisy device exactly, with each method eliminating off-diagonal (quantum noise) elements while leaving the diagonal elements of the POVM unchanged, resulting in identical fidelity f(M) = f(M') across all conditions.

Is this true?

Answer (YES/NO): NO